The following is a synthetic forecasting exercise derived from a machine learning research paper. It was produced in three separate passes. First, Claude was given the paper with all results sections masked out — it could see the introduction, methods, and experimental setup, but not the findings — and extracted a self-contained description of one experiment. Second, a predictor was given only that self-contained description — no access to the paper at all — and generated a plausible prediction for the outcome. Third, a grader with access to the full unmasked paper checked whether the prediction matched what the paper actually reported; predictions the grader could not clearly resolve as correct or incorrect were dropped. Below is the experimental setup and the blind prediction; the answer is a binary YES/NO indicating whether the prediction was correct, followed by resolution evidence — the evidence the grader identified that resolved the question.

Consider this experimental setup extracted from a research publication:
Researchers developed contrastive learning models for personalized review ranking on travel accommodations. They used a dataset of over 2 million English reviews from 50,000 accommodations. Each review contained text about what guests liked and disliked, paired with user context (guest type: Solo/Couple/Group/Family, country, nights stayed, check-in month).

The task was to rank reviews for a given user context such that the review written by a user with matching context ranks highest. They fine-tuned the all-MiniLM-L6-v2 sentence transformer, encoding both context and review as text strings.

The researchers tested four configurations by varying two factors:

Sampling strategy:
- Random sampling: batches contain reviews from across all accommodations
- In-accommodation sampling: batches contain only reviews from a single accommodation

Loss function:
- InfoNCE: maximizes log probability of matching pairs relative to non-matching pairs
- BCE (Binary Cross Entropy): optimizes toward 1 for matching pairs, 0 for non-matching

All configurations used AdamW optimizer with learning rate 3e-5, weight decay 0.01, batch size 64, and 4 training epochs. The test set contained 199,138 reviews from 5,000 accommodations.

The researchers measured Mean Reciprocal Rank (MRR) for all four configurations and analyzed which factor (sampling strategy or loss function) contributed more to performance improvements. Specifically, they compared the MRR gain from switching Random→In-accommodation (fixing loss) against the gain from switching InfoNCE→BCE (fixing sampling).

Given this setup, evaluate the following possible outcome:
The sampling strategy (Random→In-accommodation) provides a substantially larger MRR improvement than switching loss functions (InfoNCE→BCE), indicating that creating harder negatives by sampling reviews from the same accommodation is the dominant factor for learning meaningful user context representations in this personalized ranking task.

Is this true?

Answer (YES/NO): YES